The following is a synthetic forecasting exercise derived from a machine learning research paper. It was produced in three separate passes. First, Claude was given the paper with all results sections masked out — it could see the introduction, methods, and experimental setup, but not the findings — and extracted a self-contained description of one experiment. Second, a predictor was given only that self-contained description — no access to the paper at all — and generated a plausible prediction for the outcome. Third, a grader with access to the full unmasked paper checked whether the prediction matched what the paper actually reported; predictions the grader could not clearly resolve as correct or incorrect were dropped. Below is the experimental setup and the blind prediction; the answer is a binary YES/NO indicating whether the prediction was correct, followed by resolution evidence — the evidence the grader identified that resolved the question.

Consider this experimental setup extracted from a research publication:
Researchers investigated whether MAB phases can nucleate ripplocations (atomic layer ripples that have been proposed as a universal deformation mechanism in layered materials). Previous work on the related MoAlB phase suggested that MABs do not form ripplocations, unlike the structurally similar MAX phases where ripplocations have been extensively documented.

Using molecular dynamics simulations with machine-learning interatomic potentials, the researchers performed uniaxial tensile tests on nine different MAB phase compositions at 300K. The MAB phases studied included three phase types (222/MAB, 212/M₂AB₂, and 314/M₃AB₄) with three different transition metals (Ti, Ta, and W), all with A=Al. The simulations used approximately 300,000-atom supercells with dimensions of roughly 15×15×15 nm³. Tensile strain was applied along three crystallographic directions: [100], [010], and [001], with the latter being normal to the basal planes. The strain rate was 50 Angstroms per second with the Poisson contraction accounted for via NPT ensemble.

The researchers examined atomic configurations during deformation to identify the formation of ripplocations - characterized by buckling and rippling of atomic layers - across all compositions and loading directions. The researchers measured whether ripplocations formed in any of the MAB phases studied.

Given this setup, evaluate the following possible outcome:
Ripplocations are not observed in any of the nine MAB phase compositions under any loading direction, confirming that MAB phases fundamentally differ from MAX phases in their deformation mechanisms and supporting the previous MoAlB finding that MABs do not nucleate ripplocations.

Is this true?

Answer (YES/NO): NO